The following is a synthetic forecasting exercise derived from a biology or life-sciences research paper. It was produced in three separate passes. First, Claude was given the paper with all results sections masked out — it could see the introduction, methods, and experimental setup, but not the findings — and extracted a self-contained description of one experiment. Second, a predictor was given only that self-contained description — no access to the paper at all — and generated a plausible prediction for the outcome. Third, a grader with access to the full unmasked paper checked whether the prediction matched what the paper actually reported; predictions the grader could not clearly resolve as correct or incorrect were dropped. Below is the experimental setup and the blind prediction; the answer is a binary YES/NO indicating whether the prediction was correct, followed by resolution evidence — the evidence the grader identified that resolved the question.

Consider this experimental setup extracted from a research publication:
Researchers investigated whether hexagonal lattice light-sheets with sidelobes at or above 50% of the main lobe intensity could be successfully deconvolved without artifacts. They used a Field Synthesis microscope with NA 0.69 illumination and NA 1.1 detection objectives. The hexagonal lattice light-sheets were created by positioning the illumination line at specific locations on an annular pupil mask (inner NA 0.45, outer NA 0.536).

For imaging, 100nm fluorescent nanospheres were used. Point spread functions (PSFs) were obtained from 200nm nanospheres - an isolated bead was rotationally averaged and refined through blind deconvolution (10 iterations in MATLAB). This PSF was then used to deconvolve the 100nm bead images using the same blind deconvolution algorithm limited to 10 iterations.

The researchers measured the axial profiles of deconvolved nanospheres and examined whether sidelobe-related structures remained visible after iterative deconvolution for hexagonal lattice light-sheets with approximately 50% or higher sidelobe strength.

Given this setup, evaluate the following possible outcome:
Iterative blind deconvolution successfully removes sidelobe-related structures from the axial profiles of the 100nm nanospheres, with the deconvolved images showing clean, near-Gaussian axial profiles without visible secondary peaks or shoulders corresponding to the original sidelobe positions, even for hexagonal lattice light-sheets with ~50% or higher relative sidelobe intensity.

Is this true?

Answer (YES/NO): NO